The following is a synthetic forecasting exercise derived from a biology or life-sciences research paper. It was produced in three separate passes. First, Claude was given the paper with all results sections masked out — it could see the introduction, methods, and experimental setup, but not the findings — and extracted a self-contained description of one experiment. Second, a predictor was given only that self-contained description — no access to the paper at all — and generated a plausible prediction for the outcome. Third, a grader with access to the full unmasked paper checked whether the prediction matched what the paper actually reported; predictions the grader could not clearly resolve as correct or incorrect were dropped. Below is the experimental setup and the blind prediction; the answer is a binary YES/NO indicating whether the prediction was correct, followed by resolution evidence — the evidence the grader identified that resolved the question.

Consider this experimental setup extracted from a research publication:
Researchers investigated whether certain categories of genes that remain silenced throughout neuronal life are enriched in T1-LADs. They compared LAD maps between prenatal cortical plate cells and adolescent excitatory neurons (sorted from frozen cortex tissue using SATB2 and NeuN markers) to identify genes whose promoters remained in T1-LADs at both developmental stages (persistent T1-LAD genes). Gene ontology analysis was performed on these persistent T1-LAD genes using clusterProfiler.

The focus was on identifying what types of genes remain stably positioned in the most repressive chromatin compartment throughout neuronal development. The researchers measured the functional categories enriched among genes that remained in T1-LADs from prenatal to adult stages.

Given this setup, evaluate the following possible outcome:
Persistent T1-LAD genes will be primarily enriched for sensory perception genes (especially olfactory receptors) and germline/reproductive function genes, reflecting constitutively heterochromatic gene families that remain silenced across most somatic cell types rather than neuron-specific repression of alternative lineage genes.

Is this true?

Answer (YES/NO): NO